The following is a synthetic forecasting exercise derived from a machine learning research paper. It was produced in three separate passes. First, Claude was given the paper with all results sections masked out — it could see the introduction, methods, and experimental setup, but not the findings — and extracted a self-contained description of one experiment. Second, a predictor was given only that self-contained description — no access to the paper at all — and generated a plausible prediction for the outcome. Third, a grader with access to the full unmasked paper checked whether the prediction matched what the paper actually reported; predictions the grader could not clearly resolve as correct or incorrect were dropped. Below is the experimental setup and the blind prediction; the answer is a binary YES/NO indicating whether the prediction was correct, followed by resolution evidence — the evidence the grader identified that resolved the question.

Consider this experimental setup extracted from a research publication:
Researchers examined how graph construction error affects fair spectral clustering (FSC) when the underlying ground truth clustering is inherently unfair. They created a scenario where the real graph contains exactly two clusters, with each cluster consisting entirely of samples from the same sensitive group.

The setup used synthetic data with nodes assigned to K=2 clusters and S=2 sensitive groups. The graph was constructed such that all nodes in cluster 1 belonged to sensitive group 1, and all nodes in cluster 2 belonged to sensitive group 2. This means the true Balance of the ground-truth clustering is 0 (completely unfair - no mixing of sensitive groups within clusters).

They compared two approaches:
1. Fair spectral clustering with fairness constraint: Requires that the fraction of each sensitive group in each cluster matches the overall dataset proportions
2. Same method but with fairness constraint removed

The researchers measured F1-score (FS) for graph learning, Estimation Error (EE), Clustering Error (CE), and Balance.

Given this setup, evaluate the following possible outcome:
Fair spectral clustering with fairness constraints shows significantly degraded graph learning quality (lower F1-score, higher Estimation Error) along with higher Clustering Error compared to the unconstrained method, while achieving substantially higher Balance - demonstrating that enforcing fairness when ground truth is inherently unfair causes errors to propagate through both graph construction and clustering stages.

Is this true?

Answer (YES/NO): YES